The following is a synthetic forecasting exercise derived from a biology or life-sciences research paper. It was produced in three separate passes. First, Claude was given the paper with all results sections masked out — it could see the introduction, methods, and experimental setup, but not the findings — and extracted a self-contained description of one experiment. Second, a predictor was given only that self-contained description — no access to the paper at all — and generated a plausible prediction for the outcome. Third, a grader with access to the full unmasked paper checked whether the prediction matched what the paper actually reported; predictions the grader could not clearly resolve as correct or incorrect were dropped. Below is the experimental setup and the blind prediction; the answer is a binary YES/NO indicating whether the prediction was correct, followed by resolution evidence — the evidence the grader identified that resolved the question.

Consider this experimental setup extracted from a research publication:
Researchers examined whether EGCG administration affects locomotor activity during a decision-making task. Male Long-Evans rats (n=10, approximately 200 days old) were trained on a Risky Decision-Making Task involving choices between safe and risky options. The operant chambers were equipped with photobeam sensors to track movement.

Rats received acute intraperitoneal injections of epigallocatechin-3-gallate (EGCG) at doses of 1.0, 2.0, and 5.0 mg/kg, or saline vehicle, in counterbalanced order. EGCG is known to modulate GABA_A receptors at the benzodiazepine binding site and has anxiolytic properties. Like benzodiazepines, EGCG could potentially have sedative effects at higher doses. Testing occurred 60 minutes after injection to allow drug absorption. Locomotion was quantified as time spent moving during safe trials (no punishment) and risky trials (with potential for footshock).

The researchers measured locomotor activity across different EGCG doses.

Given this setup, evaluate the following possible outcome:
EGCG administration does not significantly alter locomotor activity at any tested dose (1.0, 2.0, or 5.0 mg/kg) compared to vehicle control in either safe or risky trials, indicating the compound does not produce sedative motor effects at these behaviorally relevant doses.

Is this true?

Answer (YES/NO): YES